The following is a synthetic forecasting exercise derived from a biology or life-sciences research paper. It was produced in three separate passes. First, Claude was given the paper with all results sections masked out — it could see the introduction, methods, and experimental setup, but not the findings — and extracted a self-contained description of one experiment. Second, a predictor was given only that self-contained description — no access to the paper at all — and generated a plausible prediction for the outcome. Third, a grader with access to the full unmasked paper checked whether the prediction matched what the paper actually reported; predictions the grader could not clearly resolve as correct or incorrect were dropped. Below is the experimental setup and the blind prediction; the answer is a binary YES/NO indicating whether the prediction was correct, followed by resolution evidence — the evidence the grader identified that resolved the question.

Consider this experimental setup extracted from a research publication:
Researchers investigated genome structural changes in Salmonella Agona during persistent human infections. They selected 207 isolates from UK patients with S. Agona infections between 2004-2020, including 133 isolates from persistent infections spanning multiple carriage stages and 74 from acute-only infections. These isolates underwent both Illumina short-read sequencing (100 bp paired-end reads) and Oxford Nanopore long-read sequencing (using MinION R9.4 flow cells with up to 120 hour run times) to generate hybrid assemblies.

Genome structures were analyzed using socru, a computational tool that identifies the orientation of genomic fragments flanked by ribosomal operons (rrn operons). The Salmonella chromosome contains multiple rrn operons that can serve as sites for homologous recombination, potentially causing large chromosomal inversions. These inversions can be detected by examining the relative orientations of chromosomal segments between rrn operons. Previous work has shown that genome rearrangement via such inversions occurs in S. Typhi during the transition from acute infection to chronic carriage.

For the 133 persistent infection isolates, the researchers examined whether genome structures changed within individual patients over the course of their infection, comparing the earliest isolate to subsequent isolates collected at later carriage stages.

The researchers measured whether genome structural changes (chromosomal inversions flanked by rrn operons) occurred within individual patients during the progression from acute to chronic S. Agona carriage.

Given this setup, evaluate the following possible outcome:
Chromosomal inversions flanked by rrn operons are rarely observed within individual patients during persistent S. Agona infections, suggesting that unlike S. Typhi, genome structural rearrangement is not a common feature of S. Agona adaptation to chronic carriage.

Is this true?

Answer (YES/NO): NO